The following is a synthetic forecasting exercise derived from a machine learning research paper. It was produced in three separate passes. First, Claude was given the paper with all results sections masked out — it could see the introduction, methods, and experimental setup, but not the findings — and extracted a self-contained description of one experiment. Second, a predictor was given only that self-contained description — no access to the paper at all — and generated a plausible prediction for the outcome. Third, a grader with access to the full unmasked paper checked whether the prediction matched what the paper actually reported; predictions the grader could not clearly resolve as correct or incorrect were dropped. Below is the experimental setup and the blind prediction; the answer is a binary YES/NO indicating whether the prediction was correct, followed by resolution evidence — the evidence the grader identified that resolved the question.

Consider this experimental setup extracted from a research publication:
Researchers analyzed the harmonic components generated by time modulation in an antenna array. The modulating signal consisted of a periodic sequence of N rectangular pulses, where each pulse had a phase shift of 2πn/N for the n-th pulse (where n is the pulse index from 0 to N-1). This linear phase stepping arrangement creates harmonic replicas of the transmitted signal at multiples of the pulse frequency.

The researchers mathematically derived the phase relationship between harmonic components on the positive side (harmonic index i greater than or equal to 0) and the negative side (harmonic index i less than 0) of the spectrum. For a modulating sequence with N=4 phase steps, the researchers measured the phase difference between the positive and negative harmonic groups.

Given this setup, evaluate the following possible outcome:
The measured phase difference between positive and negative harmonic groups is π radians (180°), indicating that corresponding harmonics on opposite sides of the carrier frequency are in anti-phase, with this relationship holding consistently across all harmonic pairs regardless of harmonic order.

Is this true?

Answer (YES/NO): YES